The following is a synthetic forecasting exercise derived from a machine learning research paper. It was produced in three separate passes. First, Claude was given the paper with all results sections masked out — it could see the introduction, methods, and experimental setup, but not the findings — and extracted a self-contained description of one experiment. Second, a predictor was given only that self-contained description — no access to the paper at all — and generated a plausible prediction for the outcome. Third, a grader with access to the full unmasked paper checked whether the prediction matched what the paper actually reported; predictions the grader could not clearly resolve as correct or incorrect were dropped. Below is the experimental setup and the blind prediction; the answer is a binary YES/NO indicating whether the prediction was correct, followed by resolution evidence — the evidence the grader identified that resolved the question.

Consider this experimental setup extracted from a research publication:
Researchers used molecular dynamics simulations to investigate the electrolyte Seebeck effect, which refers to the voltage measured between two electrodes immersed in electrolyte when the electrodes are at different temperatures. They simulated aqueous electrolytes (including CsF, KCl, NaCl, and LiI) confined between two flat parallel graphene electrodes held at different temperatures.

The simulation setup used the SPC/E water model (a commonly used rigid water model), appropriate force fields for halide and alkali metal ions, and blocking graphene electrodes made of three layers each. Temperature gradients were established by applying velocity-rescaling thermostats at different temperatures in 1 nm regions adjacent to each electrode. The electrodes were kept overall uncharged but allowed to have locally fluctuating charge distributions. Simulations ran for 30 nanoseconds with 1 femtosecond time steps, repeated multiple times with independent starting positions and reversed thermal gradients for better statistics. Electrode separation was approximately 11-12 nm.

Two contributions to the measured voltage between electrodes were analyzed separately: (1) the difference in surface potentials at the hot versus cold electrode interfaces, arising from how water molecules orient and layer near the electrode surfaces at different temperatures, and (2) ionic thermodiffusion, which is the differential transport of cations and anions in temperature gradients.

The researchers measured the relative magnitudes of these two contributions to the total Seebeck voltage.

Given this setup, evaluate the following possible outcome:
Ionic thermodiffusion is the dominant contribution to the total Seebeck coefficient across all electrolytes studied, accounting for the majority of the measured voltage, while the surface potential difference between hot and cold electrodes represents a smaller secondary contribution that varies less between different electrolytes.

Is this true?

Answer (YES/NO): NO